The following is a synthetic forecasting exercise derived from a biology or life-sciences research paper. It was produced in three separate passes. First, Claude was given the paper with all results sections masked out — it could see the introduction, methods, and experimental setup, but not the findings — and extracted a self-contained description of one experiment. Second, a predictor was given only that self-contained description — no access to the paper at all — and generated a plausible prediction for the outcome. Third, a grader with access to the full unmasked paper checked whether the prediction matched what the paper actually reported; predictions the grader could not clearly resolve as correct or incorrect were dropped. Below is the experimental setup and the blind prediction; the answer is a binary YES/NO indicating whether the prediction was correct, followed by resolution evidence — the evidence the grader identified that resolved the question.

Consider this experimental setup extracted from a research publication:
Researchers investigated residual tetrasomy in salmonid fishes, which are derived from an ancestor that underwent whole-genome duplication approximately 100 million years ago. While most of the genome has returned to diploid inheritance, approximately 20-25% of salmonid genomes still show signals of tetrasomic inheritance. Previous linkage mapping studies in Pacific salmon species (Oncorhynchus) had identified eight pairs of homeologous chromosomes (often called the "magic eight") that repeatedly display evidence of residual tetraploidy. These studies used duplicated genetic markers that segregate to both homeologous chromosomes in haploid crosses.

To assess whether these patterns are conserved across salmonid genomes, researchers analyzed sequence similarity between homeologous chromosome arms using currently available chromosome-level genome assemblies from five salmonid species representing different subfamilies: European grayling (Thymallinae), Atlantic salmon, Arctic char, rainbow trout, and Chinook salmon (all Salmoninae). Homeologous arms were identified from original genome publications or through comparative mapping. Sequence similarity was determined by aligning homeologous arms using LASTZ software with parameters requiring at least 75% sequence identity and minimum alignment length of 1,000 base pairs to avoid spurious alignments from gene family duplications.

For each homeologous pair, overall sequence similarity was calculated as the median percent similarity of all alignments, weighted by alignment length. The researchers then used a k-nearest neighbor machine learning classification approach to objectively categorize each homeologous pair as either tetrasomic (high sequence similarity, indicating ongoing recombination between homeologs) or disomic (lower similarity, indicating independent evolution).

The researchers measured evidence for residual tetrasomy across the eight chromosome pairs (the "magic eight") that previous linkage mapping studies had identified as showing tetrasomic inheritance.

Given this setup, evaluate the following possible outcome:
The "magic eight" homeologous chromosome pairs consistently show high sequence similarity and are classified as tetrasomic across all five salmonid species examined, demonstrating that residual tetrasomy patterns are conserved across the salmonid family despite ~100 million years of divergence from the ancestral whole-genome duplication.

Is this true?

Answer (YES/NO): NO